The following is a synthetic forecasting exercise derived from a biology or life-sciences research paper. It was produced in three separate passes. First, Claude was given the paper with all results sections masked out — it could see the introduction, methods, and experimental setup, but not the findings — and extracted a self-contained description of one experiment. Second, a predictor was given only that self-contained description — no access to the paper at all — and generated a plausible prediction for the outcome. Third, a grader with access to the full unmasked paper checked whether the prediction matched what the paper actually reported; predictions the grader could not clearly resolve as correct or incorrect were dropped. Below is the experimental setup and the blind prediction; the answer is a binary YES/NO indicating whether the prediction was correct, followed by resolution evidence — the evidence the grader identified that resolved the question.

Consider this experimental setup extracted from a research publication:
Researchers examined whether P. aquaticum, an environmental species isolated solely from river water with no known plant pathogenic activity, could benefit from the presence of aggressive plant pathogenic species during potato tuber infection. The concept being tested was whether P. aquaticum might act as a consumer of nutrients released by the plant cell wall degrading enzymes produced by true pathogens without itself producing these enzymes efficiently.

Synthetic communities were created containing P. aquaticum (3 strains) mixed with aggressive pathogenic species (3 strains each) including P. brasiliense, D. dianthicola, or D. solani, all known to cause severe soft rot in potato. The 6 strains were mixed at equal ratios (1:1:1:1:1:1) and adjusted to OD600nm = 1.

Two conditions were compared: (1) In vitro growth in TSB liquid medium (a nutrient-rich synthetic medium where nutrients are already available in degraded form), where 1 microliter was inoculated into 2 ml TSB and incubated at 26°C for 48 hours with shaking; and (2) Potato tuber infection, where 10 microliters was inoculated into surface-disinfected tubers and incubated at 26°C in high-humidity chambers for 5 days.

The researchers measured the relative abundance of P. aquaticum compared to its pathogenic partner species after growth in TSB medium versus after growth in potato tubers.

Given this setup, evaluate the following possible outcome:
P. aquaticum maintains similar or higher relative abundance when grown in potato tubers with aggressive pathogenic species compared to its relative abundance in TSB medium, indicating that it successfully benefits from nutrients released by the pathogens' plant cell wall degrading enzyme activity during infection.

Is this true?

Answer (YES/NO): NO